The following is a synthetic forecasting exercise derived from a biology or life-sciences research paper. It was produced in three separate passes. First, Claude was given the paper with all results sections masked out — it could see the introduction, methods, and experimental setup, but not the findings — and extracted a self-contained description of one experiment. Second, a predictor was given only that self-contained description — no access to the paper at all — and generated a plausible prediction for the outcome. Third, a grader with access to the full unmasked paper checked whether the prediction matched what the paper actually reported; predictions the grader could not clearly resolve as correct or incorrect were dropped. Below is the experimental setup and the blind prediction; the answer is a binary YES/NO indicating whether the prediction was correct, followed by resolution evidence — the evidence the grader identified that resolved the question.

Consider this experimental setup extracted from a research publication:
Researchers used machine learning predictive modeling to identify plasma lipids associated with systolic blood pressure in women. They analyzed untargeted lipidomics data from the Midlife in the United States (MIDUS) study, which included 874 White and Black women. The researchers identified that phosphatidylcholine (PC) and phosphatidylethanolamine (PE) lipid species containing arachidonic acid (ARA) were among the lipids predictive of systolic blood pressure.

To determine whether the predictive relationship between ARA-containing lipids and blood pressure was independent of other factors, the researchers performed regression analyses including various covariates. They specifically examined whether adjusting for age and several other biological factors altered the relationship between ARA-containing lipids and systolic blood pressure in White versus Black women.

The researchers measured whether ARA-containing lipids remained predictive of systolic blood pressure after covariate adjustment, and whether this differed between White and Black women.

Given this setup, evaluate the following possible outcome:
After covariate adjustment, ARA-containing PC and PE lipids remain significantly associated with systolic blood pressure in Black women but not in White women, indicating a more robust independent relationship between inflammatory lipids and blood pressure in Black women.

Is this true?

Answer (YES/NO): NO